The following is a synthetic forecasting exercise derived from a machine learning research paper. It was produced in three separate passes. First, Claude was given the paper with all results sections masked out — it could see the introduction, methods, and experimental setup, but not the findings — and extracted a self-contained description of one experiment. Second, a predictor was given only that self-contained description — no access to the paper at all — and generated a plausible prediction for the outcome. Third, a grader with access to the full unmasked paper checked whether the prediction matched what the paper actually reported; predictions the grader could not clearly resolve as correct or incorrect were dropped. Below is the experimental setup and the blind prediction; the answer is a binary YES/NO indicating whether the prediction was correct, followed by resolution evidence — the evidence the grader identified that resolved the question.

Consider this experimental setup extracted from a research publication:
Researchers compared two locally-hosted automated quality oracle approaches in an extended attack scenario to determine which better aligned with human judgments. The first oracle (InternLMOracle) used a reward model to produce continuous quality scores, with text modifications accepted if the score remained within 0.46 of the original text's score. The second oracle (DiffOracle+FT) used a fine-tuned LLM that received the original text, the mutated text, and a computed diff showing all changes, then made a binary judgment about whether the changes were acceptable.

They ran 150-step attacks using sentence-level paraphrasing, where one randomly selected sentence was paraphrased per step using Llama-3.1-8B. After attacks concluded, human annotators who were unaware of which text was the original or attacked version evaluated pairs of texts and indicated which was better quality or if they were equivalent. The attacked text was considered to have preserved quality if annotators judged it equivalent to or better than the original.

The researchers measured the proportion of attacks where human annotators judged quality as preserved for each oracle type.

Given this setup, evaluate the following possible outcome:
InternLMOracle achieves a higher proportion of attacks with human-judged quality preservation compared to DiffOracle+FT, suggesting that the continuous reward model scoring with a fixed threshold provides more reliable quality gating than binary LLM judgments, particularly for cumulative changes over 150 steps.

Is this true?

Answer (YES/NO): YES